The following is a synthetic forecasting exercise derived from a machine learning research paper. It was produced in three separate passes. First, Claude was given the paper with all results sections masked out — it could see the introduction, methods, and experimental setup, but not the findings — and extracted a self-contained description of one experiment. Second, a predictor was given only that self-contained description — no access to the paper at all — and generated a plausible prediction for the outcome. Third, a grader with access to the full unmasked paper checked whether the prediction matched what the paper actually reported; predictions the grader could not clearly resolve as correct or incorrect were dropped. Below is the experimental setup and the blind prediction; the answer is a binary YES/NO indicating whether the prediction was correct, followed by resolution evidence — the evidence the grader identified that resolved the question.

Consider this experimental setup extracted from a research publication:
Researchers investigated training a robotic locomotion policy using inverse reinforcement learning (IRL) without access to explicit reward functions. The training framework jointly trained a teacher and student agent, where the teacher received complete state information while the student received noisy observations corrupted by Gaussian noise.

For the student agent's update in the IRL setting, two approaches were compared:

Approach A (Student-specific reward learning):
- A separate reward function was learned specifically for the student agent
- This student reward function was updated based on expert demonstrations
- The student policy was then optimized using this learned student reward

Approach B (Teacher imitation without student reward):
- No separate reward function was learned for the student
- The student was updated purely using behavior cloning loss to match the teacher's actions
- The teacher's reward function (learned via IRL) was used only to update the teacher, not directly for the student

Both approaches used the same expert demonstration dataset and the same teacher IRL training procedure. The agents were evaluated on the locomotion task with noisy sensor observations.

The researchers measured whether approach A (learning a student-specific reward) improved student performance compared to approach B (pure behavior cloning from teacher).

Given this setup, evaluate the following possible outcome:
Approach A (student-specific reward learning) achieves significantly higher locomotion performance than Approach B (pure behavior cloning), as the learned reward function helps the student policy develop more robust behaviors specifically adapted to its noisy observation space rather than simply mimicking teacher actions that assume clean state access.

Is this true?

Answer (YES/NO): NO